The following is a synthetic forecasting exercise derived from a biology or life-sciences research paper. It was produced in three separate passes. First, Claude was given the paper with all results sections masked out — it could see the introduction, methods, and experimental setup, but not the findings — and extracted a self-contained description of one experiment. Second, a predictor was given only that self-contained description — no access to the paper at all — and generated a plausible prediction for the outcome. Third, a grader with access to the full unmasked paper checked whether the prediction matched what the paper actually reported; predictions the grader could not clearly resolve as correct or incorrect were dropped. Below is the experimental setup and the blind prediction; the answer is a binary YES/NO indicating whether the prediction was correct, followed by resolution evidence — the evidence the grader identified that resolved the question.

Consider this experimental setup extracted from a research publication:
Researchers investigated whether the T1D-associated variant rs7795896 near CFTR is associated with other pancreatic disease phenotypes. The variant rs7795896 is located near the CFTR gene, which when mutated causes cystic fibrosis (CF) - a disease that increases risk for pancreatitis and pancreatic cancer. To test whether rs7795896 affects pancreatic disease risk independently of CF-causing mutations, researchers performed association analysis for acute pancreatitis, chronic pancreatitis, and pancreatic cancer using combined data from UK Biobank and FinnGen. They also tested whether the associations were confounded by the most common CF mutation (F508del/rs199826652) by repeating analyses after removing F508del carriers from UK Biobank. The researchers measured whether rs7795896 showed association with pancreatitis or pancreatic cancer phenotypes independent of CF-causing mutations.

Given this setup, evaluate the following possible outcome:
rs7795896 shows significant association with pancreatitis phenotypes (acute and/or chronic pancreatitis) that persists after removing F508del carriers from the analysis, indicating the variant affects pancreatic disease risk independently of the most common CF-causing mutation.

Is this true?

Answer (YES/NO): YES